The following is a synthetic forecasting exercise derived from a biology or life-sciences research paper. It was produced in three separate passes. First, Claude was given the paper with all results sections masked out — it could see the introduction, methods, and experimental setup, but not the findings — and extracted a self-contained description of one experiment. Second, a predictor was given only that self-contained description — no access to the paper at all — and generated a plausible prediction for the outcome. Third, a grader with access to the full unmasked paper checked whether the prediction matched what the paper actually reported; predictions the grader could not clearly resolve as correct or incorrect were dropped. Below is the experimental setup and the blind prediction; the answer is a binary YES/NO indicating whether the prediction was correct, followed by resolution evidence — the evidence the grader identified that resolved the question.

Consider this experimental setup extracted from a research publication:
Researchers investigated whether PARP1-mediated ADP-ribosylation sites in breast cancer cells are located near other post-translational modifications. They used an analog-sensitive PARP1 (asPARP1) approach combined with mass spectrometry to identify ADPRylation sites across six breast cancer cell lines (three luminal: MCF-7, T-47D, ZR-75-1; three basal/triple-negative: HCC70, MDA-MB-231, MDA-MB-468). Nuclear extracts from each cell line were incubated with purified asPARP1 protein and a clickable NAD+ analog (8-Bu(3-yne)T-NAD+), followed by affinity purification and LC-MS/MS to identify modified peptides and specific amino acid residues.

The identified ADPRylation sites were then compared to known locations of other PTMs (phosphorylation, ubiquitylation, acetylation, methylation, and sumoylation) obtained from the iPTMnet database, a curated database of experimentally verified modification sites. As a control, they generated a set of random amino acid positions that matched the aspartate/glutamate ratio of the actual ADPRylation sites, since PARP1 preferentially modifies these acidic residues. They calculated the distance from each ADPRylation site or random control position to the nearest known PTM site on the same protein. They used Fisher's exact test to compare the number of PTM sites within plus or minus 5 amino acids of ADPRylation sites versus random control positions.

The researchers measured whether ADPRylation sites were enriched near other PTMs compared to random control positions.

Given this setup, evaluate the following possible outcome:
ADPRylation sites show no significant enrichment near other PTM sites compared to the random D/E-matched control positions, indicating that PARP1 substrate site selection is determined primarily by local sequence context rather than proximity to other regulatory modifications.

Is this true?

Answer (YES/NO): NO